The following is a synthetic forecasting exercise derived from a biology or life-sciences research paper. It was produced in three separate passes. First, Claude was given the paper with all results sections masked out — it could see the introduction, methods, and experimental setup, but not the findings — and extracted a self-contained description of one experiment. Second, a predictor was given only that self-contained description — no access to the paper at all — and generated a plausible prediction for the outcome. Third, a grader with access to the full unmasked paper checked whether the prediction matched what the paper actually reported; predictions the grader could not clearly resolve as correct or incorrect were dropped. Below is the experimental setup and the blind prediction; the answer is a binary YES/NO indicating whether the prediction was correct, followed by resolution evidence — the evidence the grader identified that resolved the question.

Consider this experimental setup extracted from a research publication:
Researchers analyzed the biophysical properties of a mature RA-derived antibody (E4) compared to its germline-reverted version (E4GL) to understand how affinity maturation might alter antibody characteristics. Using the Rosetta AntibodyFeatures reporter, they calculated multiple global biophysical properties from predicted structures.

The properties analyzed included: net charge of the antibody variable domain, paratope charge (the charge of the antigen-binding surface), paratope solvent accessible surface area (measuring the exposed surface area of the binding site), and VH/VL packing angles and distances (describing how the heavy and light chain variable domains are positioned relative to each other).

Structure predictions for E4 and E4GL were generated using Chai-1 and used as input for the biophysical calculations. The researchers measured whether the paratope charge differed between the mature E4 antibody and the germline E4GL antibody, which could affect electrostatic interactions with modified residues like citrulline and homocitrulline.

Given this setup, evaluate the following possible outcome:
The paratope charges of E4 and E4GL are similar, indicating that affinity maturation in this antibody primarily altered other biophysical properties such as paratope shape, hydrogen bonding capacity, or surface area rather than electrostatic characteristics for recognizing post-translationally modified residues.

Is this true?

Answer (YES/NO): NO